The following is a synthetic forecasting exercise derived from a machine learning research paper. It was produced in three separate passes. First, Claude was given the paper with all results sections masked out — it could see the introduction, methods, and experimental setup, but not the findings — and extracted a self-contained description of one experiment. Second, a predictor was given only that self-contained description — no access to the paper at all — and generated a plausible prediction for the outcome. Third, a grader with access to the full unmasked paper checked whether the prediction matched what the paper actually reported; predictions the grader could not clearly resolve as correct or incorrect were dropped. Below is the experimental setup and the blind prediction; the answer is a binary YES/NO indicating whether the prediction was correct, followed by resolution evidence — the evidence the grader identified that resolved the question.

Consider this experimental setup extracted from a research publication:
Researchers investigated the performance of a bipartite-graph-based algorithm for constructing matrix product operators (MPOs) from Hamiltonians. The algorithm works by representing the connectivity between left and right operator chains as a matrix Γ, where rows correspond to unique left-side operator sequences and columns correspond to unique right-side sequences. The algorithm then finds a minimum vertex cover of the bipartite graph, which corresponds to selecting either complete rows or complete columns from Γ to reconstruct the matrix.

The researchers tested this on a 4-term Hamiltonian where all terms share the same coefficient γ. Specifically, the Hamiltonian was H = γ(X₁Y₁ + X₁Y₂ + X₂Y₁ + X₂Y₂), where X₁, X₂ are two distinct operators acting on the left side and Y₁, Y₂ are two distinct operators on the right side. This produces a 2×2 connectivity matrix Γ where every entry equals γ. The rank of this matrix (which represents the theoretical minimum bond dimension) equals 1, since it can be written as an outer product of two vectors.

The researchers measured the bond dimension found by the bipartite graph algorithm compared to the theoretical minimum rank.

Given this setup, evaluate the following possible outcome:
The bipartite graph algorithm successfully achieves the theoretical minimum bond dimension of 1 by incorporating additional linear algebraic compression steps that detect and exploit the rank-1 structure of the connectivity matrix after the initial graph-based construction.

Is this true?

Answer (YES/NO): NO